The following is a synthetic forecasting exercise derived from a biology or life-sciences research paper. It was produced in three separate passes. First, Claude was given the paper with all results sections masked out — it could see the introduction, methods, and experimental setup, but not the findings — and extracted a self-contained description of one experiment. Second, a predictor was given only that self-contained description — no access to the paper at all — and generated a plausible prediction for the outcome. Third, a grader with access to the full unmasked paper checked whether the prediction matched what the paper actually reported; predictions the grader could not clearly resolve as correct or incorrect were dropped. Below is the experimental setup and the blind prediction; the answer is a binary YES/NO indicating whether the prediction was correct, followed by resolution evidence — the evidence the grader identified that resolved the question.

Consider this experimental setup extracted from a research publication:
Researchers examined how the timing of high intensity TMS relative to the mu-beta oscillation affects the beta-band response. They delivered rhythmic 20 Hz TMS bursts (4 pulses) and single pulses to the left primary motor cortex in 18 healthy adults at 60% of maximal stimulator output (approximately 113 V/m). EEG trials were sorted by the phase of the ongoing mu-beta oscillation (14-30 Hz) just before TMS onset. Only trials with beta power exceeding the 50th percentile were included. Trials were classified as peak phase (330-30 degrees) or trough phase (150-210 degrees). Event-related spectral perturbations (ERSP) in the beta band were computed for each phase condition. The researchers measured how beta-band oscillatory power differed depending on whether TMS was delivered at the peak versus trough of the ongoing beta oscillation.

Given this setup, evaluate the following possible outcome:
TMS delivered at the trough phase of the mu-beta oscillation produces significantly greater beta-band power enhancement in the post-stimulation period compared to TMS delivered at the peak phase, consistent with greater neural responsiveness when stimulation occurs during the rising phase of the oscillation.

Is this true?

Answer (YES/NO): YES